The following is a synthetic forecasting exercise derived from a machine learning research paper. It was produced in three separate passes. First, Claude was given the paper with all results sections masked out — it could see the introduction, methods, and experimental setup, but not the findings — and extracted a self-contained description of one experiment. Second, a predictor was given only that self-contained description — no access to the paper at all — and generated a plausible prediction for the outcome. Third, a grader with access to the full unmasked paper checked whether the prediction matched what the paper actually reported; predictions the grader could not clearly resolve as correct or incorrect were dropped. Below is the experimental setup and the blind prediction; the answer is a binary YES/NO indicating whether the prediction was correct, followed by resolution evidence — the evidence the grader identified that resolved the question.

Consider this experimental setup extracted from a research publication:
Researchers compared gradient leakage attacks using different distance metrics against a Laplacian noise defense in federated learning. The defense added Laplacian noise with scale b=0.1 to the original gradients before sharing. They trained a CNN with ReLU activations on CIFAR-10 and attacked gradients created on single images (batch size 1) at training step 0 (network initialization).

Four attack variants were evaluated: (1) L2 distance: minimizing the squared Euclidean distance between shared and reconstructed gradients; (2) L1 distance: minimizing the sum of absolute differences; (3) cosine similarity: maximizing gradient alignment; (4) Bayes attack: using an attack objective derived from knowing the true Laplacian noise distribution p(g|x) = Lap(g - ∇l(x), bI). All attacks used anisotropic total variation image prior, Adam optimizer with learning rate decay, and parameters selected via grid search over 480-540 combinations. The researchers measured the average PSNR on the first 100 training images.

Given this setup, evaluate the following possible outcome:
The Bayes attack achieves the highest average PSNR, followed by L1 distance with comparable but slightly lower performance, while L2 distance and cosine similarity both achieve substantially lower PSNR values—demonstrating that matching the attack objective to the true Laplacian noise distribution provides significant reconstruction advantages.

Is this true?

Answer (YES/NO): NO